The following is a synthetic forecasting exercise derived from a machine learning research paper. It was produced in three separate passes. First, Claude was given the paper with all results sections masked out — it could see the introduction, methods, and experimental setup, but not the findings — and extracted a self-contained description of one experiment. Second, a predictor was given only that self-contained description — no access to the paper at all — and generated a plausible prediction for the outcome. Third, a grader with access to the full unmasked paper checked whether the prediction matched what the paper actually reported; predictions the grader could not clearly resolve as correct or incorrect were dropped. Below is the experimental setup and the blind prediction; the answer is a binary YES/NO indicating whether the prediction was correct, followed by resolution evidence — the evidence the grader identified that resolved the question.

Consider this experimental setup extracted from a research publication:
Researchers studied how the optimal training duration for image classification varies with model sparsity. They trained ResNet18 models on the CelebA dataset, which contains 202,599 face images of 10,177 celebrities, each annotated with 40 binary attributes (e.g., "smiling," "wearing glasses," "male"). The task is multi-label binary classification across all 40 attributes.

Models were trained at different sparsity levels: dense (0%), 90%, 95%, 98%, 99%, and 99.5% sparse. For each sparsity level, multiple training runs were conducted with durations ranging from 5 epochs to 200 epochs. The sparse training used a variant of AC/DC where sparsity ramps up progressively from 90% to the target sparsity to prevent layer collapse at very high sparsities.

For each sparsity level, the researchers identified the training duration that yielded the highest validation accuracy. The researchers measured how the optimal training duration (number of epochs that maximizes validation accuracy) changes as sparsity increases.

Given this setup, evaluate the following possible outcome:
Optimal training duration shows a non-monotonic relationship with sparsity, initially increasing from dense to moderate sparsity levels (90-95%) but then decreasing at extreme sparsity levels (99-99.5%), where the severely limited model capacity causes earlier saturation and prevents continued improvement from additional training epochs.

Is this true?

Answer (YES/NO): NO